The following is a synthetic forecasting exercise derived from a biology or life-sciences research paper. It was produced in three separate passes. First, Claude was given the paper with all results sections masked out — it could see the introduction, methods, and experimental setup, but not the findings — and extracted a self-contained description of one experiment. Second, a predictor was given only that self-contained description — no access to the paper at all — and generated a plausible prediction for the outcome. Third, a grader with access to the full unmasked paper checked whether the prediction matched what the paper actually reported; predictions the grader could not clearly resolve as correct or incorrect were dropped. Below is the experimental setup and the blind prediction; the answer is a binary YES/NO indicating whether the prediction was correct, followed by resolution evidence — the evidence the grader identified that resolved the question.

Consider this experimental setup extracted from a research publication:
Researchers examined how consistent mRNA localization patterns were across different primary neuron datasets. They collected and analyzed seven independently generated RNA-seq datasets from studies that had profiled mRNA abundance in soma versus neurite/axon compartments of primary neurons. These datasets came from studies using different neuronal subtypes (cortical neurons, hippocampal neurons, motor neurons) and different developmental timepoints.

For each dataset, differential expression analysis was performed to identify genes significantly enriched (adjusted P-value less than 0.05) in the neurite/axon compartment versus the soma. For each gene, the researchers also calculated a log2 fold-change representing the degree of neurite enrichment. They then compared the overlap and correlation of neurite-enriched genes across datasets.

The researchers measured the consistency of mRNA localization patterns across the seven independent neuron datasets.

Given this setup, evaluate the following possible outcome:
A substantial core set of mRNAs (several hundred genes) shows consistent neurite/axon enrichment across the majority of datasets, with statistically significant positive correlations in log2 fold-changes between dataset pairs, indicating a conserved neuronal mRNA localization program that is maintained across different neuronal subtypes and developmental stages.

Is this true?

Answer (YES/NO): NO